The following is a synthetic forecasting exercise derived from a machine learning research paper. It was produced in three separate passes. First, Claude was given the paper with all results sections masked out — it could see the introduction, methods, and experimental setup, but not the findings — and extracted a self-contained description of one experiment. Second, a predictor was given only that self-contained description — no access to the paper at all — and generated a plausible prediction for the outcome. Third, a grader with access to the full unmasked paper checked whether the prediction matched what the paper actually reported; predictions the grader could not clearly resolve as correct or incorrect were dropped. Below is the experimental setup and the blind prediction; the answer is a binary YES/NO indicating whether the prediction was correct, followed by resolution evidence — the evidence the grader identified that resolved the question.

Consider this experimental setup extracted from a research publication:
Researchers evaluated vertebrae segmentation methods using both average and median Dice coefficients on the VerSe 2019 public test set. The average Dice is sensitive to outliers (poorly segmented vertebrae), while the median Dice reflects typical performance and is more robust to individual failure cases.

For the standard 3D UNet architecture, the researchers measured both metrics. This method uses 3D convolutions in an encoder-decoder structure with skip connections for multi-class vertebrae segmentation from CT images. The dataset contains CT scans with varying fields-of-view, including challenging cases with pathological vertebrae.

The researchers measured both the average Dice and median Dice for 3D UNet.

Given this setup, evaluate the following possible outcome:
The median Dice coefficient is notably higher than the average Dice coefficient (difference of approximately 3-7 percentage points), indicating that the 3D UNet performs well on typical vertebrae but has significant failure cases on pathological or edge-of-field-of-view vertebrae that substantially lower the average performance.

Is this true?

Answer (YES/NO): NO